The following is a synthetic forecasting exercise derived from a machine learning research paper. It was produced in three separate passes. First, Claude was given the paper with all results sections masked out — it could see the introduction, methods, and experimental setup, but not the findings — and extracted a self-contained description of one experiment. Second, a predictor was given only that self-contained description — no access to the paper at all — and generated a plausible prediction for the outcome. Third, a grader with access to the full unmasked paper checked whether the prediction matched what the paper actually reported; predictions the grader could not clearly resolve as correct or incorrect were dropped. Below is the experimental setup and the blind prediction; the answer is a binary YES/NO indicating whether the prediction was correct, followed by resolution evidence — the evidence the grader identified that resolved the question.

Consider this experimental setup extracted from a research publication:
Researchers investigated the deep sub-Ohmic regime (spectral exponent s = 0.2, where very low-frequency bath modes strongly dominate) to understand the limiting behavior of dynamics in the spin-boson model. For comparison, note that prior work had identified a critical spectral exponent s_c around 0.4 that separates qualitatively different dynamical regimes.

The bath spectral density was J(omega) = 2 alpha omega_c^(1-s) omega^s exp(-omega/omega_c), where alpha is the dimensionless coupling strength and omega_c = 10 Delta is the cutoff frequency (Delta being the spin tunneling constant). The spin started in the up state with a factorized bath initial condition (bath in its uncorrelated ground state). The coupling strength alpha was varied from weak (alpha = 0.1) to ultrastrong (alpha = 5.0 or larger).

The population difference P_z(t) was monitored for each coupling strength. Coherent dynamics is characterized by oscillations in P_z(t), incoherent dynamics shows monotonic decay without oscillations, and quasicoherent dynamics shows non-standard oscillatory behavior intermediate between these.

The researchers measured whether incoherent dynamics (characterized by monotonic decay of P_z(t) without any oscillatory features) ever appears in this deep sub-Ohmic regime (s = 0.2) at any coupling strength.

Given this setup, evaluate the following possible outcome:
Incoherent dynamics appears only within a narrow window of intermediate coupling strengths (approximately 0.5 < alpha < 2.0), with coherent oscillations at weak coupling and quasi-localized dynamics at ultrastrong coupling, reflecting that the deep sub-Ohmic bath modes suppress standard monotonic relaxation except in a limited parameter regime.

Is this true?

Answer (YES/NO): NO